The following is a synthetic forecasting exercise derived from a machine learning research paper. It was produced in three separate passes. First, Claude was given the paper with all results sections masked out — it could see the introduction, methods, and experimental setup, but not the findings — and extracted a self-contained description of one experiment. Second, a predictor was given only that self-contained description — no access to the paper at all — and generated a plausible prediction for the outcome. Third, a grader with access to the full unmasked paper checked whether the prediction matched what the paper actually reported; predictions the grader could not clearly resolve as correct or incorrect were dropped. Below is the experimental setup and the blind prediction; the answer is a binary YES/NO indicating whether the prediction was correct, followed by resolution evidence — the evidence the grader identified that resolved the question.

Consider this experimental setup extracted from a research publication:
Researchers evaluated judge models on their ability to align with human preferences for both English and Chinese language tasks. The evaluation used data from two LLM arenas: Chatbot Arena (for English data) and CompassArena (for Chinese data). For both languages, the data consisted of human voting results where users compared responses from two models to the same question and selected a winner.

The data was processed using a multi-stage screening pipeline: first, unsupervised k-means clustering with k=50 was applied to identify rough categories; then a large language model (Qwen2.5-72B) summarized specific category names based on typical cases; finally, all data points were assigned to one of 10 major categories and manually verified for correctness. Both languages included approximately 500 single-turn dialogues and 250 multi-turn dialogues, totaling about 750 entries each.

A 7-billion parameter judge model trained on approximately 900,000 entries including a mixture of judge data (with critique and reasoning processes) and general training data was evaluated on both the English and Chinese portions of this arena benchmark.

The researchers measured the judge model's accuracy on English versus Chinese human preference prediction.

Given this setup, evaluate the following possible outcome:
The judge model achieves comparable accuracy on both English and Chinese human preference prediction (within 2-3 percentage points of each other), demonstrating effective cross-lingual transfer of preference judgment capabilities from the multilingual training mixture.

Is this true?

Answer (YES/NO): YES